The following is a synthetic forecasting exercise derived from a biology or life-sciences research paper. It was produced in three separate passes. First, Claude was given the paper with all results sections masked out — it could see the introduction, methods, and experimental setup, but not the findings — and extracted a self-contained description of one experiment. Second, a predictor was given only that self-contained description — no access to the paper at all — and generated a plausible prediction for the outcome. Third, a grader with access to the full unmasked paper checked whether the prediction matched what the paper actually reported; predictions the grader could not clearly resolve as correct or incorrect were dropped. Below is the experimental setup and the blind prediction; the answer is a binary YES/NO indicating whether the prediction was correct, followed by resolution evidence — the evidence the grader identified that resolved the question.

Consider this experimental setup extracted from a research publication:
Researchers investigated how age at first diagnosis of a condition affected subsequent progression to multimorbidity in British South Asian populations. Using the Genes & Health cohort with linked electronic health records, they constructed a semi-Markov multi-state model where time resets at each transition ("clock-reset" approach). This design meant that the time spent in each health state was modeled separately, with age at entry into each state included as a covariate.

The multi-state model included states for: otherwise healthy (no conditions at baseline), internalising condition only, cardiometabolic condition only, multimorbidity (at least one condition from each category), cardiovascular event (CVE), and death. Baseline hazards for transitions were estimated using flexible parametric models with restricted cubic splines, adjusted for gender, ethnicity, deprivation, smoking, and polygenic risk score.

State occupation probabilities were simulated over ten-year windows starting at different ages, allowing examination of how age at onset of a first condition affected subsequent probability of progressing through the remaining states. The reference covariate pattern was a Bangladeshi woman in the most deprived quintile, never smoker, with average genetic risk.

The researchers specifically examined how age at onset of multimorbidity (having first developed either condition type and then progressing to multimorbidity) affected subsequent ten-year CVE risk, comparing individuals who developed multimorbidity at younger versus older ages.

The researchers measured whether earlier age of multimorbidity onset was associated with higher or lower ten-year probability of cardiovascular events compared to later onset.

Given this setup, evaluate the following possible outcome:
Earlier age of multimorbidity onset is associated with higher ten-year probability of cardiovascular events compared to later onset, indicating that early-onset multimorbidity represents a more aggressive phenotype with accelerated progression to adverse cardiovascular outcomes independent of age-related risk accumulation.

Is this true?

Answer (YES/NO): NO